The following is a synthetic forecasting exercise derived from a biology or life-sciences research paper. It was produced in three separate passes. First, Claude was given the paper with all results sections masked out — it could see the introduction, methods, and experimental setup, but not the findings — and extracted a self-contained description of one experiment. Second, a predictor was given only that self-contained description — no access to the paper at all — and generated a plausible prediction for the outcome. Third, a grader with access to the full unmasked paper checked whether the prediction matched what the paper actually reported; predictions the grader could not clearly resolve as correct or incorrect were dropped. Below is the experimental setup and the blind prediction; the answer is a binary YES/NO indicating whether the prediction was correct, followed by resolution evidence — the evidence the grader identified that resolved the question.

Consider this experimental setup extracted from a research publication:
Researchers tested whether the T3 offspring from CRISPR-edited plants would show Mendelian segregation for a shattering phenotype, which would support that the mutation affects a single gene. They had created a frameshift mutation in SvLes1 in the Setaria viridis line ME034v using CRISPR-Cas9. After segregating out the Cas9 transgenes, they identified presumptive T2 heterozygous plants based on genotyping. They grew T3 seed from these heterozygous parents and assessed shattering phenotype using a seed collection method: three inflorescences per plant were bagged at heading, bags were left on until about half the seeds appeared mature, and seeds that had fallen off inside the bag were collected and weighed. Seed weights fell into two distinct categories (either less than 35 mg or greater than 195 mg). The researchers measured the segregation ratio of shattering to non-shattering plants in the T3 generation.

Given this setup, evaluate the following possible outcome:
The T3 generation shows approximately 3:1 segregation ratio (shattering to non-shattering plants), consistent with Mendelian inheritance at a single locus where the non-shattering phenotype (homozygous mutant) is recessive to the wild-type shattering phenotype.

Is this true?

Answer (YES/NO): YES